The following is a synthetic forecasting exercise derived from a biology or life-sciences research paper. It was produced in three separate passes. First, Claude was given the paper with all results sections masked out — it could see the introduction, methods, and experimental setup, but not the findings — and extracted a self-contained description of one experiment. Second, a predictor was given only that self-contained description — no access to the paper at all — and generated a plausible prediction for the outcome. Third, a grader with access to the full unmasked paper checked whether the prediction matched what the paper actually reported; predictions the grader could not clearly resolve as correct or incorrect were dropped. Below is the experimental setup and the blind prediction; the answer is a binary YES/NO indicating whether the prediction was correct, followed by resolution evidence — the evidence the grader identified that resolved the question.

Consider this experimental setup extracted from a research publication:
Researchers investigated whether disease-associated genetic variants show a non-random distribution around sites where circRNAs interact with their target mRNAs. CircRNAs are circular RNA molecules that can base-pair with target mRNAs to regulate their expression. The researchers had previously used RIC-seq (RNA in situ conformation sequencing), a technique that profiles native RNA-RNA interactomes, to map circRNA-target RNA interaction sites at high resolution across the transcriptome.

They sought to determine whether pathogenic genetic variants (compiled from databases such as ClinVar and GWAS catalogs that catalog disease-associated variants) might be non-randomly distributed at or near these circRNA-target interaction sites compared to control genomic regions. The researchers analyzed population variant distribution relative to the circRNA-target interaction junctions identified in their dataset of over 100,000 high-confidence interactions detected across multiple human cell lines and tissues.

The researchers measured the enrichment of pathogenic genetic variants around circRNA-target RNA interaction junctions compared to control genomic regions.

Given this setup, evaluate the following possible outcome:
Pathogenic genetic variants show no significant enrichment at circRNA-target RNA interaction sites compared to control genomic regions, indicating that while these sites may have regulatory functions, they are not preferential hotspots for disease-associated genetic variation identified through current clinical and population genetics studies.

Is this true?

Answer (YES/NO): NO